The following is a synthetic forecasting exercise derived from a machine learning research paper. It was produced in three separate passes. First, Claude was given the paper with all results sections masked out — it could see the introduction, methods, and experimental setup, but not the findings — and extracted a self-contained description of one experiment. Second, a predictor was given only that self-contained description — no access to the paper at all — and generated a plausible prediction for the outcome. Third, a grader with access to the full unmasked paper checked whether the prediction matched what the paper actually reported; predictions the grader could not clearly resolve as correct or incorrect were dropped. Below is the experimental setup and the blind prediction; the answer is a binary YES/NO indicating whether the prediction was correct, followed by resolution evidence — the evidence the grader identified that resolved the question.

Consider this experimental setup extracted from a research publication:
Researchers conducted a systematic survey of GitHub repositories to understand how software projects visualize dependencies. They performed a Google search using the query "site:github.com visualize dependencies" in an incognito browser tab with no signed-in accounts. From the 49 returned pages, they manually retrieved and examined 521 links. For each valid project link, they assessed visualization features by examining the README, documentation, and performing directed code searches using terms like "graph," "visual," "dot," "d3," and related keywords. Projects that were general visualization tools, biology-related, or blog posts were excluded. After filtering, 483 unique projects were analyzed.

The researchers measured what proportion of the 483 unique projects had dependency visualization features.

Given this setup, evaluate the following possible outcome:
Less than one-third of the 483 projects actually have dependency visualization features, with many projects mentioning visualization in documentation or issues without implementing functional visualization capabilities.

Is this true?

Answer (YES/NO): NO